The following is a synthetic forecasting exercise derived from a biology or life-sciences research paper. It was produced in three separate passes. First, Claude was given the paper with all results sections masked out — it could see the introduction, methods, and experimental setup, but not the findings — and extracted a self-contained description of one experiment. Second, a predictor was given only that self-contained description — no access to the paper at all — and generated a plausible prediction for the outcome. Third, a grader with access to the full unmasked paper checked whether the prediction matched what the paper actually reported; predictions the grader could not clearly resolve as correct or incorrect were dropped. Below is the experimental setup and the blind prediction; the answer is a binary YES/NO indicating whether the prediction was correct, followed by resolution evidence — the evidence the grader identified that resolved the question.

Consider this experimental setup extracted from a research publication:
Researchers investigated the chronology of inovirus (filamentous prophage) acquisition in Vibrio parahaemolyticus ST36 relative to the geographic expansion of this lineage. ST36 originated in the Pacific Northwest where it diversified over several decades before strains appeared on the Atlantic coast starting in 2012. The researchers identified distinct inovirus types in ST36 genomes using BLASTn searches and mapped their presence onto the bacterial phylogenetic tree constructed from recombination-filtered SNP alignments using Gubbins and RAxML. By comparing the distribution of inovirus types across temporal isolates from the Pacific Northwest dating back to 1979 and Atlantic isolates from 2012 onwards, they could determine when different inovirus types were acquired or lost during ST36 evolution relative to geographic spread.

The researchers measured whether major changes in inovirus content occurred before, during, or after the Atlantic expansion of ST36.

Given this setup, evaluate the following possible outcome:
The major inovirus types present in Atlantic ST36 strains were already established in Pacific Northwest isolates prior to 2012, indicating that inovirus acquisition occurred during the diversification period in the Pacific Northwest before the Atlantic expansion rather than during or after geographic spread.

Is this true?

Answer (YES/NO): NO